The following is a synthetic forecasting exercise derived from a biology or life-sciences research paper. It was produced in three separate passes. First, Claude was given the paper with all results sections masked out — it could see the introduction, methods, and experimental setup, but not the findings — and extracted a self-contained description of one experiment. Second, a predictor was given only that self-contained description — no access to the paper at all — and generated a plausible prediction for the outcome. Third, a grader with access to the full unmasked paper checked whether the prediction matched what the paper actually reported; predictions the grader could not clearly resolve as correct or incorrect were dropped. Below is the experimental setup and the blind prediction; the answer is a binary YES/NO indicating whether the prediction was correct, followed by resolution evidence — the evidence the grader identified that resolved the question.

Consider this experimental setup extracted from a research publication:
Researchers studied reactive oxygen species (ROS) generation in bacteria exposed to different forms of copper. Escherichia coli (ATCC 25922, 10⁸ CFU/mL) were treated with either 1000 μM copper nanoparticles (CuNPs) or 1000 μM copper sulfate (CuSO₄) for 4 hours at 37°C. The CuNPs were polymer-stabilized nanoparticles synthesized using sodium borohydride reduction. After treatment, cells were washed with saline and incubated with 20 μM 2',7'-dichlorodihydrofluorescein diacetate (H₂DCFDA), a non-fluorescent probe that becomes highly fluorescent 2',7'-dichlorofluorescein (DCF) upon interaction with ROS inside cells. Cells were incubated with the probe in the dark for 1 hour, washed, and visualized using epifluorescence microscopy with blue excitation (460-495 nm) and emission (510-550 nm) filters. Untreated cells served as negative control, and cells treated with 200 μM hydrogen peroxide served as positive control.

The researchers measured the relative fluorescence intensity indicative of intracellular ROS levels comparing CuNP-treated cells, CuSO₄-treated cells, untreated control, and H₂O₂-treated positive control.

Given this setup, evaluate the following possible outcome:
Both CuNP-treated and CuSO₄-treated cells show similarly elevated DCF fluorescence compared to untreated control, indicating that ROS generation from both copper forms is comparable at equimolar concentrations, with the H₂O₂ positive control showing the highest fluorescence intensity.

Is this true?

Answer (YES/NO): NO